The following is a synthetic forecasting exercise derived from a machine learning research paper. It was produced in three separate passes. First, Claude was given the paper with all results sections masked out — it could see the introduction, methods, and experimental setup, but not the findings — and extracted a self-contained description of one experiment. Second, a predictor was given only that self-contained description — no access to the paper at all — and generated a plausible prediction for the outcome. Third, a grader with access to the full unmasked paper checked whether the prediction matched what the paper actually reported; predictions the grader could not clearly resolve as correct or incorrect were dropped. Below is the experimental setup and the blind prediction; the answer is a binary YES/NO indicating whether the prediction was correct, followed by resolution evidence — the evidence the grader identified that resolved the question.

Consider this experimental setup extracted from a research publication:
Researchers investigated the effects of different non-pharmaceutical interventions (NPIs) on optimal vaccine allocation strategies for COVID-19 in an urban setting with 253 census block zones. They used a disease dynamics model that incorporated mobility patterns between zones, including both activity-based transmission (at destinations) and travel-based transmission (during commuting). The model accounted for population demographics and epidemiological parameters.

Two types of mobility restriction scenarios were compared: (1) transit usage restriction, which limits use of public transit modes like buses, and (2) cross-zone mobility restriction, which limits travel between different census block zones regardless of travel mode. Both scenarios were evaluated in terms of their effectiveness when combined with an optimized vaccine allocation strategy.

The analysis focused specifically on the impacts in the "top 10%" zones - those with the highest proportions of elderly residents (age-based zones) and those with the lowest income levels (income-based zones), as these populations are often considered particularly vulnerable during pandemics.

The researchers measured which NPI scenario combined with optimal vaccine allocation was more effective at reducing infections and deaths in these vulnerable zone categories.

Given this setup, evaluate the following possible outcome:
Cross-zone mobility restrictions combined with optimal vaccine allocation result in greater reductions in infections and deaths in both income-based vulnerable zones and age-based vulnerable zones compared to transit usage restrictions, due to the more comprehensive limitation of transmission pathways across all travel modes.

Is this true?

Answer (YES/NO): NO